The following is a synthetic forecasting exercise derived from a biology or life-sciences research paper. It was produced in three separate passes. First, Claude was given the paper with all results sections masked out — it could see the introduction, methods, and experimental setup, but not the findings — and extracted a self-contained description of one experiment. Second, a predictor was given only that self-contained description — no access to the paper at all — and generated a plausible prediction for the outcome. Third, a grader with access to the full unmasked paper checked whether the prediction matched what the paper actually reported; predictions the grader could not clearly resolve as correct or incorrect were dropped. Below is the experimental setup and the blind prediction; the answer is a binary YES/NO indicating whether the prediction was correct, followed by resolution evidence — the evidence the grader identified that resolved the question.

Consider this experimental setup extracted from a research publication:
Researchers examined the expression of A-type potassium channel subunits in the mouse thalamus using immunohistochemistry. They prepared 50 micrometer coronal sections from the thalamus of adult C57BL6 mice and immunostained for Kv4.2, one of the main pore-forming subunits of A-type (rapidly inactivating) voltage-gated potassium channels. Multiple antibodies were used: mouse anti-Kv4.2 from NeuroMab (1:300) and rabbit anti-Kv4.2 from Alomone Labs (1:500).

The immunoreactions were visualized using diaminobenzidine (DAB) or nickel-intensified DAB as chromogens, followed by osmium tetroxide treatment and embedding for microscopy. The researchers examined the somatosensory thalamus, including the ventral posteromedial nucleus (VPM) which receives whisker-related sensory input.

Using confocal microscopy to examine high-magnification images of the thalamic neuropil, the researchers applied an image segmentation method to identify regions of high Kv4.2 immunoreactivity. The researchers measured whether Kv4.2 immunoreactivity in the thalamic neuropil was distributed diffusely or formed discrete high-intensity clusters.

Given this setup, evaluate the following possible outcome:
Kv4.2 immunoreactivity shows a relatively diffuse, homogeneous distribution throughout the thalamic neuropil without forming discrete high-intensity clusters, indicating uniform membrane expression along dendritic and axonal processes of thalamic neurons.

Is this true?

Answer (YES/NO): NO